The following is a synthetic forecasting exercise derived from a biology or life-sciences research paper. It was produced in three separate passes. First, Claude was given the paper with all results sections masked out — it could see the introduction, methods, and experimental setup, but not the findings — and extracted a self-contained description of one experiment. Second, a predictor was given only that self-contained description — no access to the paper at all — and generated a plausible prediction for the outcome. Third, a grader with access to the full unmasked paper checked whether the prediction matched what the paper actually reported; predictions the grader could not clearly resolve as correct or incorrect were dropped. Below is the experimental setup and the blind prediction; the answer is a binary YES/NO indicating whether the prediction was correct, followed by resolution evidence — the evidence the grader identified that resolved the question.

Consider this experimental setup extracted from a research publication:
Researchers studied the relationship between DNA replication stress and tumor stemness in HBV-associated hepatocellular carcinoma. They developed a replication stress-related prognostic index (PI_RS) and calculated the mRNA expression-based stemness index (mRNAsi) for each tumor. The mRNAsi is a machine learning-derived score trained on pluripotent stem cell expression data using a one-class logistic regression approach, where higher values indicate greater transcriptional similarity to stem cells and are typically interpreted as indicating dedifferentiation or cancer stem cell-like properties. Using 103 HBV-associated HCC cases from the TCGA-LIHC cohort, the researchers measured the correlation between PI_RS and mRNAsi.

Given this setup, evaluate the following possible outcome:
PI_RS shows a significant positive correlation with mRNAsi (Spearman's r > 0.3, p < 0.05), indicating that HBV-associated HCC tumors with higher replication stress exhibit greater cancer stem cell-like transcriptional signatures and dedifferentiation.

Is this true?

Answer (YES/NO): YES